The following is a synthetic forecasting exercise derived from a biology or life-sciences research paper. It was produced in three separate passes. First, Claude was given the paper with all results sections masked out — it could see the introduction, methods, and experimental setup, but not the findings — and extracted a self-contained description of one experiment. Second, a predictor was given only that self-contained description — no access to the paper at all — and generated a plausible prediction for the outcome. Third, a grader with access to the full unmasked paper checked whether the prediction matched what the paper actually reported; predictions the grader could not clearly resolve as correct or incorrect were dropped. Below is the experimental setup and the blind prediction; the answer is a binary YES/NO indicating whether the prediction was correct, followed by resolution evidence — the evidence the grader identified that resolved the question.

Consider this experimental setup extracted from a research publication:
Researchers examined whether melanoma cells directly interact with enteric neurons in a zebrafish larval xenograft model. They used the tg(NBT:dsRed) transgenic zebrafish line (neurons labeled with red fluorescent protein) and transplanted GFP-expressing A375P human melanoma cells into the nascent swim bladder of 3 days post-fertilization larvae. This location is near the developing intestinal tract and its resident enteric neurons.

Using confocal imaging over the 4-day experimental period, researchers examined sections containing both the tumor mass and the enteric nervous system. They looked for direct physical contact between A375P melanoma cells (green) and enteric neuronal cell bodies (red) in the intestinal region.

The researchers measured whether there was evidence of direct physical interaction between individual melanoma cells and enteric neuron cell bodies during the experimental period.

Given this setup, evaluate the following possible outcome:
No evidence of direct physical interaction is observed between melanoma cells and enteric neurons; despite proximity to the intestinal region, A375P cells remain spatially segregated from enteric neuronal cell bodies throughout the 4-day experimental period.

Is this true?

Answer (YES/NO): NO